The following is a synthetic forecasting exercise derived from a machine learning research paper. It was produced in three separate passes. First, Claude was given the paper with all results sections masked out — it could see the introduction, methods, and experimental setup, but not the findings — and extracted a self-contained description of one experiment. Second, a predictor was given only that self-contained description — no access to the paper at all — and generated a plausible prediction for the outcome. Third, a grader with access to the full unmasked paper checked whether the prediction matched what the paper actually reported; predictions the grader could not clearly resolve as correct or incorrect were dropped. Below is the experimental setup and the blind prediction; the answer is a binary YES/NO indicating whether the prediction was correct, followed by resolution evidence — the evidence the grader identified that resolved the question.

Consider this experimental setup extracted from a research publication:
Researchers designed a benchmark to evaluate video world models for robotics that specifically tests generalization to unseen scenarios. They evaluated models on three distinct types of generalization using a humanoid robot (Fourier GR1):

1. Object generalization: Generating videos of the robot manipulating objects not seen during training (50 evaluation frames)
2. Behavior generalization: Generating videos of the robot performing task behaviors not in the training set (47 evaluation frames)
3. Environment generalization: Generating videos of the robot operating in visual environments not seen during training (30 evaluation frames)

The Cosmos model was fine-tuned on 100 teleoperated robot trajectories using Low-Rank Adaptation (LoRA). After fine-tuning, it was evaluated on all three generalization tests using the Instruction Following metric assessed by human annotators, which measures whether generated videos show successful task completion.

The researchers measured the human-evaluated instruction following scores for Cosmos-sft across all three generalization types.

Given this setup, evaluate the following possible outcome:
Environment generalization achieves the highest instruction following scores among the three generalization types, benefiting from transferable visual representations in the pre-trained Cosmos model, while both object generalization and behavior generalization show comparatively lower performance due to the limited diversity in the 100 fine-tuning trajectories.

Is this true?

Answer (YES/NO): NO